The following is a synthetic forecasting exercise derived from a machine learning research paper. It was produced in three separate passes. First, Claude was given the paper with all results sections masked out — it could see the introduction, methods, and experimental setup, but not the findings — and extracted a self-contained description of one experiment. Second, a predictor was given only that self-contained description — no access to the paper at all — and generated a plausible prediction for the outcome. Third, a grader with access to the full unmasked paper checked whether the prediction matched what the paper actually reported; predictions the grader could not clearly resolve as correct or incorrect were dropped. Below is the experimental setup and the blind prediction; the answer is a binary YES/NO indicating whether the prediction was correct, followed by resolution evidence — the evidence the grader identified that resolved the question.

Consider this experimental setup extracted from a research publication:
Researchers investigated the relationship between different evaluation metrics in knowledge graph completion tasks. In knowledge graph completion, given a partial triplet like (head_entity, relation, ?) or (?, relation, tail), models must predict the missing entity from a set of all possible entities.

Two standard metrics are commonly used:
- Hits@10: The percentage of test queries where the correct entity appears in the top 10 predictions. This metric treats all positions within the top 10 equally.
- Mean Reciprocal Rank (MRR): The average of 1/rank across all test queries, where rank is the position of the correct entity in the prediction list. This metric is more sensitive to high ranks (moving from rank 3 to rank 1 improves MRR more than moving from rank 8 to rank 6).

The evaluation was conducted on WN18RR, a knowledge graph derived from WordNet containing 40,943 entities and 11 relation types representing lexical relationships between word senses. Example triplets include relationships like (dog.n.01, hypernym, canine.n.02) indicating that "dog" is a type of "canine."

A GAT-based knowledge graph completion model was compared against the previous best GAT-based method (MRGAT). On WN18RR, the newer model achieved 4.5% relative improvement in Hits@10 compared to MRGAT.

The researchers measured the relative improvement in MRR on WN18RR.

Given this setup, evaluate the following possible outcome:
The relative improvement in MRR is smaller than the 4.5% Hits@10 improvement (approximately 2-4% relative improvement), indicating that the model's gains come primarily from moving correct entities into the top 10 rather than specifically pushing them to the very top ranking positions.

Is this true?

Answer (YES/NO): NO